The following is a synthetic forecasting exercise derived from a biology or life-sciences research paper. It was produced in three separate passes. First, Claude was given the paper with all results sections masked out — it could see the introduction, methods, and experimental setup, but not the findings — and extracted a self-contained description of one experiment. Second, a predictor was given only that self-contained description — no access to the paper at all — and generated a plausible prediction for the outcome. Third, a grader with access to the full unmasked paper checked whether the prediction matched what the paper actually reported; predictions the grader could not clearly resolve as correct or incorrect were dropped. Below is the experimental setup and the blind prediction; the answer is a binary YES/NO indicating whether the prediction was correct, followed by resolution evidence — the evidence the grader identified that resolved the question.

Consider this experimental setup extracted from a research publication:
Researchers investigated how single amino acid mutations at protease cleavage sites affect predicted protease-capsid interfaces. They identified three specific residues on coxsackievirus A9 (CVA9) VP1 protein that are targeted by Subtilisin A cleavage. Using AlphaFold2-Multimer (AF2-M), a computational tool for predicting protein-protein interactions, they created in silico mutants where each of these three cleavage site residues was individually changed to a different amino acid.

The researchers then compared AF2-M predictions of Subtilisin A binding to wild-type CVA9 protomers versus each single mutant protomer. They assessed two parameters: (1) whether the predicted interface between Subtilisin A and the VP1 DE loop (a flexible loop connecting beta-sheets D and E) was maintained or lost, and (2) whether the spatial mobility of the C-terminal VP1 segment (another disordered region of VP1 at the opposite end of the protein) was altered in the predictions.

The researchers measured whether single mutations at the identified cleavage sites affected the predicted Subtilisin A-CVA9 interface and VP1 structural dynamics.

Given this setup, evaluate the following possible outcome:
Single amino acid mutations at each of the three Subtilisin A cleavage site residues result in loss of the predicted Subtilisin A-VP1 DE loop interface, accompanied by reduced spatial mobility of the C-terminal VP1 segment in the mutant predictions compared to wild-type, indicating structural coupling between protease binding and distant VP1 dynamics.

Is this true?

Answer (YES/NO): NO